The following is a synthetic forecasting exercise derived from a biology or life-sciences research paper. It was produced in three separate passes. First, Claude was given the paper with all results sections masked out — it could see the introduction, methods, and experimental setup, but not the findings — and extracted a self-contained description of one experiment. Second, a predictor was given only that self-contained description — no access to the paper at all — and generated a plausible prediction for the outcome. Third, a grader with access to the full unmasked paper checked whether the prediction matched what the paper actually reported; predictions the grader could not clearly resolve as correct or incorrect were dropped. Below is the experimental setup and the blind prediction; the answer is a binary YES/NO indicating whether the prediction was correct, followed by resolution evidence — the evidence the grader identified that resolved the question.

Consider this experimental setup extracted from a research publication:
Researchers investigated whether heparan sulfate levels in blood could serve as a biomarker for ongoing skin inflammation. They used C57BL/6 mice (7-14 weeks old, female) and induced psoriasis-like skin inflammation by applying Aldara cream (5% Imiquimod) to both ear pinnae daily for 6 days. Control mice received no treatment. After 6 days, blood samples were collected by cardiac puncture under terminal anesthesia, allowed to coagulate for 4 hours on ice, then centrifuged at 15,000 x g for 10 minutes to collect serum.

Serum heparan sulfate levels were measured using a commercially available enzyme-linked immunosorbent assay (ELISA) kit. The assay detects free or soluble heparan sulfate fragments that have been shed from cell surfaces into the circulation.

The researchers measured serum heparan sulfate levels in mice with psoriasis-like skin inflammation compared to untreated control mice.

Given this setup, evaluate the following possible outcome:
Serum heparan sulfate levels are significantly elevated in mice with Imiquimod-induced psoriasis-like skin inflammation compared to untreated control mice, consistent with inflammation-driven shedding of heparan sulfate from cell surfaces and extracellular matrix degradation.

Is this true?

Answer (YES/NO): YES